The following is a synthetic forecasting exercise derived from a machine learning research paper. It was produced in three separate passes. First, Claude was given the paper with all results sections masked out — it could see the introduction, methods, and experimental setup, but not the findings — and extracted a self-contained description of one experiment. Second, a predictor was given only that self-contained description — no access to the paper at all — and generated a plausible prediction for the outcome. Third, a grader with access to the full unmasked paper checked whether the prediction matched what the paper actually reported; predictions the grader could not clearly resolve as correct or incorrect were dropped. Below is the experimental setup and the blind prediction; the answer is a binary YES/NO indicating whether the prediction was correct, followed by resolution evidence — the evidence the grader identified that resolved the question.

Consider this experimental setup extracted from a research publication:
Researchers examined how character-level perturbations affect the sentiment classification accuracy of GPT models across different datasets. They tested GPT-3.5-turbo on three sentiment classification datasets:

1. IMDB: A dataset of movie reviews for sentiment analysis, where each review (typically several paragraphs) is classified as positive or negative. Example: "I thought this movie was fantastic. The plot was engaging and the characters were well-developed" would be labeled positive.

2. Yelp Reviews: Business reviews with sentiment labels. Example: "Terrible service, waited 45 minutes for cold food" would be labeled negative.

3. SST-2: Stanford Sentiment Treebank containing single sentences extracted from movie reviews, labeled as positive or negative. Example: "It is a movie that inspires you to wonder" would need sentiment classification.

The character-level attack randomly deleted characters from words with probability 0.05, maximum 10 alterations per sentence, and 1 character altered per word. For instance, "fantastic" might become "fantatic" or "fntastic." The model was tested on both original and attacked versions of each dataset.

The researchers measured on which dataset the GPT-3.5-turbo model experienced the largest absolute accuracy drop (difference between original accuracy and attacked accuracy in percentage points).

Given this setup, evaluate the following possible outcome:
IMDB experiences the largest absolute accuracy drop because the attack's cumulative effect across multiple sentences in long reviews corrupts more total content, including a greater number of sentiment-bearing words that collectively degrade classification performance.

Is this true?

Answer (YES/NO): NO